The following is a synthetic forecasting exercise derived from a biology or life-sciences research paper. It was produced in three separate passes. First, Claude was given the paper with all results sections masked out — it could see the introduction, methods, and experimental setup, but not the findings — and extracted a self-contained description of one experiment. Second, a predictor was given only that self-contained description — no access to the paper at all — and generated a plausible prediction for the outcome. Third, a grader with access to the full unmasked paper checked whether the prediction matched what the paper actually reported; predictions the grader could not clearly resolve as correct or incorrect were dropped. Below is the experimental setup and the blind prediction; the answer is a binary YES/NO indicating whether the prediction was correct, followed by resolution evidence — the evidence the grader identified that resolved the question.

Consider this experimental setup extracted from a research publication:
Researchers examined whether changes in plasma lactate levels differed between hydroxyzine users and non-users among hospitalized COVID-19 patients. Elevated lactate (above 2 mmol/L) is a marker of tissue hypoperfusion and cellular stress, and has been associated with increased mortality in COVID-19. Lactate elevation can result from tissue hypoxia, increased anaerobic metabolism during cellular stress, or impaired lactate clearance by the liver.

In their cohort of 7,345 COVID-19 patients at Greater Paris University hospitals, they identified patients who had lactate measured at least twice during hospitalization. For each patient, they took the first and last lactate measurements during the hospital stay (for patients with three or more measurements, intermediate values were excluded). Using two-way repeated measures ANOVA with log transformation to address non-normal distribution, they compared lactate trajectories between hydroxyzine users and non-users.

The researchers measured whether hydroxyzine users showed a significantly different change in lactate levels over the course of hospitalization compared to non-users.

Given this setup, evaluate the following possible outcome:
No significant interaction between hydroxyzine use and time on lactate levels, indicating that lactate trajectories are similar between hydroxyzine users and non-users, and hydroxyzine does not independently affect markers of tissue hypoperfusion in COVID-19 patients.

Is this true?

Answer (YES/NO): YES